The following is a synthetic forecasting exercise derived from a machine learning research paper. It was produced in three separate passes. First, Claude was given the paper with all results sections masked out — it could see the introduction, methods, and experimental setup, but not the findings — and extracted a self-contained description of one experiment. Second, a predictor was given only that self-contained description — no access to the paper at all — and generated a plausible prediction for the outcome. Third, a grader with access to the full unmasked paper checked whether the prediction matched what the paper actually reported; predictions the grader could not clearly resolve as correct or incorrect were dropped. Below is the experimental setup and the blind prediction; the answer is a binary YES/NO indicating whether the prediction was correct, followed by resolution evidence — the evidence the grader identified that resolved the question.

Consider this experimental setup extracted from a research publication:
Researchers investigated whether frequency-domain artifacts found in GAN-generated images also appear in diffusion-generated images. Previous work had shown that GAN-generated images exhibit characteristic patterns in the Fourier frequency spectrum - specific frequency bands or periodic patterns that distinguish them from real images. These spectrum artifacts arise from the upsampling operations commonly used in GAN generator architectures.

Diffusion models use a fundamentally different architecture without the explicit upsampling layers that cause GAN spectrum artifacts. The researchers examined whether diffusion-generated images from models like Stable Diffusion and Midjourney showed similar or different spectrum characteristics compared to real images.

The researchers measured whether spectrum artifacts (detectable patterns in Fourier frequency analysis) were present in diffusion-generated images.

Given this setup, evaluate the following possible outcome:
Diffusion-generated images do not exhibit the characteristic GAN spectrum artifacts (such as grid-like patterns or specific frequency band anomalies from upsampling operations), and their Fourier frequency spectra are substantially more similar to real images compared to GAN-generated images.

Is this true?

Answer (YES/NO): NO